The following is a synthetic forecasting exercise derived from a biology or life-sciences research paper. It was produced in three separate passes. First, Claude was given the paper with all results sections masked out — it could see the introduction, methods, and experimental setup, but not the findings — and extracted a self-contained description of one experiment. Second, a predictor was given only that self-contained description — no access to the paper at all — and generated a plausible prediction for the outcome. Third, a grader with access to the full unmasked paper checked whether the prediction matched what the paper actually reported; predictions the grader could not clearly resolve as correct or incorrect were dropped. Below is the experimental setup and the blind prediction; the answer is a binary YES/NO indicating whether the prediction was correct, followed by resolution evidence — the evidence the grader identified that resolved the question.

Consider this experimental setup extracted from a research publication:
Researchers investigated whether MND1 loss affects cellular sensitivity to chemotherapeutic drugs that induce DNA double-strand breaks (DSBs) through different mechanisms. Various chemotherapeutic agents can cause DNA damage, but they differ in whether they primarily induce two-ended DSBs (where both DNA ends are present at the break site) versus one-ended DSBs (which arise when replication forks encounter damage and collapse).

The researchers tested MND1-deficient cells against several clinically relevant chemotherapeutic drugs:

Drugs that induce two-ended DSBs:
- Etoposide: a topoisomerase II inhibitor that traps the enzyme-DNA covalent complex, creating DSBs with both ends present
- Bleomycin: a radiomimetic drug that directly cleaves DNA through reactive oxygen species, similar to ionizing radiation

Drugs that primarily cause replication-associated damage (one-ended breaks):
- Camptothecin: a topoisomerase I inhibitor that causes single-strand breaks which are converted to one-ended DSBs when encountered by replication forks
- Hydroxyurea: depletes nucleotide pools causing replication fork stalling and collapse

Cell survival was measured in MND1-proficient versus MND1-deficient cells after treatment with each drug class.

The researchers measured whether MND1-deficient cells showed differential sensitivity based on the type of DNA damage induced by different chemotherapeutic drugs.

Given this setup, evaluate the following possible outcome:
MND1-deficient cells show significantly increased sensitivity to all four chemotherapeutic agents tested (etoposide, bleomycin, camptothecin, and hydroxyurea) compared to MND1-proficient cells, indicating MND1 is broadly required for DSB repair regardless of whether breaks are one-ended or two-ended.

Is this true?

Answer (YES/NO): NO